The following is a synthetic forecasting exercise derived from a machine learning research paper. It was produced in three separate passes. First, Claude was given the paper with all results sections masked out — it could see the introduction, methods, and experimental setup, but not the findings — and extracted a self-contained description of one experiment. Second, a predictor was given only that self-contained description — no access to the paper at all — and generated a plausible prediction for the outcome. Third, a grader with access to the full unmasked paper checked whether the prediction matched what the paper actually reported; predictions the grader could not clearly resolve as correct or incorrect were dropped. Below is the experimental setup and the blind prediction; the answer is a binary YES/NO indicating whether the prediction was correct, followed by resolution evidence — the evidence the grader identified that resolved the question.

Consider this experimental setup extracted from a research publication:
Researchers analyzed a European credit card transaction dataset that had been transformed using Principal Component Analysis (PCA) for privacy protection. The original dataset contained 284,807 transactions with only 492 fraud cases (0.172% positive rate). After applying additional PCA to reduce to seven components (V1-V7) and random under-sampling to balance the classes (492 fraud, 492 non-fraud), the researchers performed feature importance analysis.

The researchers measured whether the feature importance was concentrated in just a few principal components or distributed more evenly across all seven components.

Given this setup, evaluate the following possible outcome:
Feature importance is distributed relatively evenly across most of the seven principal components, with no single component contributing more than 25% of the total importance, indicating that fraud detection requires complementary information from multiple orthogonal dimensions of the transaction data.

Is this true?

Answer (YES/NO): NO